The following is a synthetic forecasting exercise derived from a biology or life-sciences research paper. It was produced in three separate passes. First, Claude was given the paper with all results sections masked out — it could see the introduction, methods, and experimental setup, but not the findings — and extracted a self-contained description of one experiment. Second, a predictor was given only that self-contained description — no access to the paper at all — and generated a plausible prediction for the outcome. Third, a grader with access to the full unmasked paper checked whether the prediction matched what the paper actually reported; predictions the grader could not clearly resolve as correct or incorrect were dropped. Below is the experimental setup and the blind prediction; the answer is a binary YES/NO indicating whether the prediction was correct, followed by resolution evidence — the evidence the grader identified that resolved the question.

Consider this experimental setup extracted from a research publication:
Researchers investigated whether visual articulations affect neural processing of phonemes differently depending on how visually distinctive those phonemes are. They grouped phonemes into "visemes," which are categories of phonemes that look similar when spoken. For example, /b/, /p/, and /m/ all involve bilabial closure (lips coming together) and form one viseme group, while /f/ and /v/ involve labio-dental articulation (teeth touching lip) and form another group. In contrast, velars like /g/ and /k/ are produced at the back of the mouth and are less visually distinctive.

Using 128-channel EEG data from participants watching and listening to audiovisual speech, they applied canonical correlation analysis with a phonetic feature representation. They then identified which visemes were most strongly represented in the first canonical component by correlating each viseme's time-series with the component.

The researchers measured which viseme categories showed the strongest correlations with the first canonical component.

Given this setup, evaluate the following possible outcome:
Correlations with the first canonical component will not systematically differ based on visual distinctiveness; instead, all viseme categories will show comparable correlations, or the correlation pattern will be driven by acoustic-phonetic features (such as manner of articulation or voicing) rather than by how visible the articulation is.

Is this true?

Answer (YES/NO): NO